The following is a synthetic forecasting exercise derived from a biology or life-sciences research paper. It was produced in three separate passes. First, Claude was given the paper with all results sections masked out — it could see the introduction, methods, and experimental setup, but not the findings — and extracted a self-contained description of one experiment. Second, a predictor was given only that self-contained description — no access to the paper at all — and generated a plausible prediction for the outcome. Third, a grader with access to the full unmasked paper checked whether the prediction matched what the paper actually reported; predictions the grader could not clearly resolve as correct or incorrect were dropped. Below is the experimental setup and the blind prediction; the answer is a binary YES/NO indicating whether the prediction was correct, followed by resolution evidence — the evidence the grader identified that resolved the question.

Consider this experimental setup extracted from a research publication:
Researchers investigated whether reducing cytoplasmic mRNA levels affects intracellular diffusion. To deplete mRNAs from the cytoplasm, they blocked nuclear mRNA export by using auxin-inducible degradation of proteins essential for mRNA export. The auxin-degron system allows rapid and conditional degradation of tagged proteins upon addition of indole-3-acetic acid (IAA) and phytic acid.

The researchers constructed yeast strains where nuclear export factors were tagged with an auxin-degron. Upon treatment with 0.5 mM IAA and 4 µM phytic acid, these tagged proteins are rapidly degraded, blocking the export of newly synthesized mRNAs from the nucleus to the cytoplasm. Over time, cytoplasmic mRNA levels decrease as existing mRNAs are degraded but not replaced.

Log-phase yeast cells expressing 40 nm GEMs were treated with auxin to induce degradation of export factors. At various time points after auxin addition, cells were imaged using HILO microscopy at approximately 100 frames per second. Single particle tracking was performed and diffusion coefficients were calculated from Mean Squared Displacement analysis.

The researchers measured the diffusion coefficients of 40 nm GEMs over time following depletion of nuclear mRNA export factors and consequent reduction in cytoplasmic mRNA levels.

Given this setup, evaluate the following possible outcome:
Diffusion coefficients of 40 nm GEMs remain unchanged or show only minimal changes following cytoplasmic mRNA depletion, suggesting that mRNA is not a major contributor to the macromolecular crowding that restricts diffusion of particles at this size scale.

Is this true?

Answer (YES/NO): NO